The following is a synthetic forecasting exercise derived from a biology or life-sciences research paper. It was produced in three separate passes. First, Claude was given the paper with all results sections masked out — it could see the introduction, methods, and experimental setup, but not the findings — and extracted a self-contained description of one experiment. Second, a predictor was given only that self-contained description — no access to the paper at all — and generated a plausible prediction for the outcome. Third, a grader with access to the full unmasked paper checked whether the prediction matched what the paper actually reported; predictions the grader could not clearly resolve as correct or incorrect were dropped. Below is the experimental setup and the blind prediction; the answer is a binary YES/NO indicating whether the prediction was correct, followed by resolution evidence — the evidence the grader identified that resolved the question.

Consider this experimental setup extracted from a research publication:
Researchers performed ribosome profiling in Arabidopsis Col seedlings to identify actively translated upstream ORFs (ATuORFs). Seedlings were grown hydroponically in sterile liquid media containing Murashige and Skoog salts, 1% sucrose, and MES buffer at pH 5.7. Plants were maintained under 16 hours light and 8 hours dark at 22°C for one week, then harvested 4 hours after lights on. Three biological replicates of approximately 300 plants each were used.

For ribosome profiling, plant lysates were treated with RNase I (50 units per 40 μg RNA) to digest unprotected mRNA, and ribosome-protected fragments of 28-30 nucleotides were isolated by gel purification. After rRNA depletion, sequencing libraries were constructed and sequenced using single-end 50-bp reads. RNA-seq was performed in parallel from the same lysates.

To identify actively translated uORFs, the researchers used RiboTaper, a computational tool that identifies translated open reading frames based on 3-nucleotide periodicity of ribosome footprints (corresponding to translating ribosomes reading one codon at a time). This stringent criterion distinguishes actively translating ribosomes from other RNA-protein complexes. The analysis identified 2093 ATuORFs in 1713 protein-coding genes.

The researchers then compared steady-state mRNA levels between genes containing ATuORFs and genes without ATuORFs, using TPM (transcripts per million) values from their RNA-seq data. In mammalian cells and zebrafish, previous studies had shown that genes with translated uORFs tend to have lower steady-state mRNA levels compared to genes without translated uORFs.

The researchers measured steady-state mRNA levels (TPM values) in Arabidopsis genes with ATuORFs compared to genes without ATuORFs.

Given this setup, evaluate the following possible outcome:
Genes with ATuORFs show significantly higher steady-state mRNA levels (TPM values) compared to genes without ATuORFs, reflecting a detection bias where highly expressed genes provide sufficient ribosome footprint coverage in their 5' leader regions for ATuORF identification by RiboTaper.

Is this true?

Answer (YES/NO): NO